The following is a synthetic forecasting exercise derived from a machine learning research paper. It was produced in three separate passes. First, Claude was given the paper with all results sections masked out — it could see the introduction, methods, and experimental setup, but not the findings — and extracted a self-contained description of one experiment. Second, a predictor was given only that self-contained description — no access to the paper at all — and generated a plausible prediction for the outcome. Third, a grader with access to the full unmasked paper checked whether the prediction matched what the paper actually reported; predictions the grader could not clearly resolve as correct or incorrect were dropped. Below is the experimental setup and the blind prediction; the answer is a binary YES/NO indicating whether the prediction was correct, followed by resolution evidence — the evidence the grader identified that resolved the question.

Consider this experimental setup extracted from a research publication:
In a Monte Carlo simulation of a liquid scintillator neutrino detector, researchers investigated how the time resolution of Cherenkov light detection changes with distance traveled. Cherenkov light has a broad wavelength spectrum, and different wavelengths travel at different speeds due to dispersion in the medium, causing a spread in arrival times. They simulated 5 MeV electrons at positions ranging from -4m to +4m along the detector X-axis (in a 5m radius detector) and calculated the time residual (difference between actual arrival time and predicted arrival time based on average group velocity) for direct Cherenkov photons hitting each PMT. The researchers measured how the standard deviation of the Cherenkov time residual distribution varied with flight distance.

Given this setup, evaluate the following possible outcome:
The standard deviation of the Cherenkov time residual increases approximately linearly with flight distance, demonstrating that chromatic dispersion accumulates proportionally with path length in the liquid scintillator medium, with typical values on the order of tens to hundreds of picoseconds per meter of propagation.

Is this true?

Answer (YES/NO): NO